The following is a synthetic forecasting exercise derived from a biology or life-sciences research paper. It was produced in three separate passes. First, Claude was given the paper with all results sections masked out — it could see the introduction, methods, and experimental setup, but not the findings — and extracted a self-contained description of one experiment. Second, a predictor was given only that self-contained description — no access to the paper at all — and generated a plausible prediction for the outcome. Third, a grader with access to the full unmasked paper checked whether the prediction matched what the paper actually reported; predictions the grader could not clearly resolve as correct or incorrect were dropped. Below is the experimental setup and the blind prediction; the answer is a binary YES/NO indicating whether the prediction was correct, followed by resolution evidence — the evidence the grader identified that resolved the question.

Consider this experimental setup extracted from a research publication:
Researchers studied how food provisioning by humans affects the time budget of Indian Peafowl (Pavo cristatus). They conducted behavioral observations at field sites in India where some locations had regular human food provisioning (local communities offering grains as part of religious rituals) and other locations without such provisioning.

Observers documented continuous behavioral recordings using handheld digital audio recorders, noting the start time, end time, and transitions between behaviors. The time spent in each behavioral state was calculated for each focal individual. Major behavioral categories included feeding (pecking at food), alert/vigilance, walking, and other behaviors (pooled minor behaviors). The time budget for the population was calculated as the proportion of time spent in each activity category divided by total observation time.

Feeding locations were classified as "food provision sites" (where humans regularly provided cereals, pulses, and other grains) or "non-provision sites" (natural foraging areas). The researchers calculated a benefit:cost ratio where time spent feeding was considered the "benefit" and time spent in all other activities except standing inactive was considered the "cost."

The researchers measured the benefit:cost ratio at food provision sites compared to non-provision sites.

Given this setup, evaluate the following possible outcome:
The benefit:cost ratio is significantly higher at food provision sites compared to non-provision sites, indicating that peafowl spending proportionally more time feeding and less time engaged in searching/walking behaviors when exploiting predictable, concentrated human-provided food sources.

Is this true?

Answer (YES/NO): YES